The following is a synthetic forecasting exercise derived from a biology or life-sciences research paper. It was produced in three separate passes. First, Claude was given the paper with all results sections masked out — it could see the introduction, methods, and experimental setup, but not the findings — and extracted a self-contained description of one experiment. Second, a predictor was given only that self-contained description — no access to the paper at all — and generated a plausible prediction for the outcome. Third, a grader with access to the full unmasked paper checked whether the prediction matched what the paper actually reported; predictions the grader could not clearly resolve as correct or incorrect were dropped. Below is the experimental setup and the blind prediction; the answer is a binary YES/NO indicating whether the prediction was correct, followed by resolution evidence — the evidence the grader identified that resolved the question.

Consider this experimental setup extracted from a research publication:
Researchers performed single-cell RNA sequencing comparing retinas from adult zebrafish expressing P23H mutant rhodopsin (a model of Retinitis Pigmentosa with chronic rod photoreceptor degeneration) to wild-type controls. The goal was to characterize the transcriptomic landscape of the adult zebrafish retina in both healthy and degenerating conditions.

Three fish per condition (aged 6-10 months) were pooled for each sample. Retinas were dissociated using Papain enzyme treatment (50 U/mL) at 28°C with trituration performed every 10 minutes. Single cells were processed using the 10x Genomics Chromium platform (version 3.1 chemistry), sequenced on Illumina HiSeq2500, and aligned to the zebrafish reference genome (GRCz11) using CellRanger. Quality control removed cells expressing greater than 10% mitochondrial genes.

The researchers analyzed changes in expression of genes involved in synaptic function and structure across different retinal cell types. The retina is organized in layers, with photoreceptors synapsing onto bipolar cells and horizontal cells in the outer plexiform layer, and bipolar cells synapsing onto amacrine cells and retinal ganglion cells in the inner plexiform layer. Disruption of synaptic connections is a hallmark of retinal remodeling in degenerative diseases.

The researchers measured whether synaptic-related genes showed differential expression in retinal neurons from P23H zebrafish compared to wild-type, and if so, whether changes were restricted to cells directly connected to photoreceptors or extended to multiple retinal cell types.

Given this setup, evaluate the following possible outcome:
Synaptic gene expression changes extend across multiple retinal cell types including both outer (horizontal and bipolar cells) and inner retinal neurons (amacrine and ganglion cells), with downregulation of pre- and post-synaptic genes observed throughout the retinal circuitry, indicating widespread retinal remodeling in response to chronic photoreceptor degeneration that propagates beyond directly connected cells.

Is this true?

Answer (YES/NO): NO